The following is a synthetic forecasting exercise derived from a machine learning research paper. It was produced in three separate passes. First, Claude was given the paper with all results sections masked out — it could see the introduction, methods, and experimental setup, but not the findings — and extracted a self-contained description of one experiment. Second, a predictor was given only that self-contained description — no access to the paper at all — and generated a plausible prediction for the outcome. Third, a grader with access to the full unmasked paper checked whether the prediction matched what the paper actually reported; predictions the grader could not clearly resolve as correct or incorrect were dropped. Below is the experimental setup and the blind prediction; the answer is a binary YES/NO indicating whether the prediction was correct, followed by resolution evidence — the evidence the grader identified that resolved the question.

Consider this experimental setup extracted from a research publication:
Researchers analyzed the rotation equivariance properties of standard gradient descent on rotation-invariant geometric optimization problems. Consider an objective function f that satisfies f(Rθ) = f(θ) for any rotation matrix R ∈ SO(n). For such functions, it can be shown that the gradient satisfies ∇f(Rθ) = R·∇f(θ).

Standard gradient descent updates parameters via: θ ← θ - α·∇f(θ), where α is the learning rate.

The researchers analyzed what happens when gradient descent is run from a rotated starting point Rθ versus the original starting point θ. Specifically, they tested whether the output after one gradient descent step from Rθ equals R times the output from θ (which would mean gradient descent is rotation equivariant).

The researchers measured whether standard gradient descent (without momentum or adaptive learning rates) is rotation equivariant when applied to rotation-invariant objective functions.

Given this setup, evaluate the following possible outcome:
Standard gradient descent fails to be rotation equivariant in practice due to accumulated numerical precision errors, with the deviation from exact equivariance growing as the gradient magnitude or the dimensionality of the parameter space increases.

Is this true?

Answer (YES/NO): NO